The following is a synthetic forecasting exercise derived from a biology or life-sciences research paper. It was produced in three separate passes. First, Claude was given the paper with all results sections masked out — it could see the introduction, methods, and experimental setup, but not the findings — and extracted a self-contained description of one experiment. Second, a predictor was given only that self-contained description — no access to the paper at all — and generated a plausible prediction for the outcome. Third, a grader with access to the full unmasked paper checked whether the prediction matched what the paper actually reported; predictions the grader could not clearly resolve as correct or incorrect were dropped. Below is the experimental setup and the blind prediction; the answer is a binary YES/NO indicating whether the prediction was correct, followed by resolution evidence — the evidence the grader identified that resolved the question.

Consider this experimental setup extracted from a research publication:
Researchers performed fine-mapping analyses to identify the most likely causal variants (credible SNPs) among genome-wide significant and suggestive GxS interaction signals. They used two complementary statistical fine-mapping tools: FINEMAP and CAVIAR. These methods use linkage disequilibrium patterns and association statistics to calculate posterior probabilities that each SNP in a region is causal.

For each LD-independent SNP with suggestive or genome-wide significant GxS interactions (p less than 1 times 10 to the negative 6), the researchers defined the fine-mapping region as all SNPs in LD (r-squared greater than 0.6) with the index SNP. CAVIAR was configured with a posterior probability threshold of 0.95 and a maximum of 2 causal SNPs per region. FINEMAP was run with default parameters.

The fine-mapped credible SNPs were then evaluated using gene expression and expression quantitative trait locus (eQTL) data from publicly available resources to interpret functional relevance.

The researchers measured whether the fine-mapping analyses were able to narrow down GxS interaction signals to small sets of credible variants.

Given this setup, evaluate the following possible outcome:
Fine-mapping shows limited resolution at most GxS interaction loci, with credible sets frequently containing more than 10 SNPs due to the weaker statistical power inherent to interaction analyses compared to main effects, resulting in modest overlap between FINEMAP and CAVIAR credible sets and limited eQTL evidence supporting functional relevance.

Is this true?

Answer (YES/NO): NO